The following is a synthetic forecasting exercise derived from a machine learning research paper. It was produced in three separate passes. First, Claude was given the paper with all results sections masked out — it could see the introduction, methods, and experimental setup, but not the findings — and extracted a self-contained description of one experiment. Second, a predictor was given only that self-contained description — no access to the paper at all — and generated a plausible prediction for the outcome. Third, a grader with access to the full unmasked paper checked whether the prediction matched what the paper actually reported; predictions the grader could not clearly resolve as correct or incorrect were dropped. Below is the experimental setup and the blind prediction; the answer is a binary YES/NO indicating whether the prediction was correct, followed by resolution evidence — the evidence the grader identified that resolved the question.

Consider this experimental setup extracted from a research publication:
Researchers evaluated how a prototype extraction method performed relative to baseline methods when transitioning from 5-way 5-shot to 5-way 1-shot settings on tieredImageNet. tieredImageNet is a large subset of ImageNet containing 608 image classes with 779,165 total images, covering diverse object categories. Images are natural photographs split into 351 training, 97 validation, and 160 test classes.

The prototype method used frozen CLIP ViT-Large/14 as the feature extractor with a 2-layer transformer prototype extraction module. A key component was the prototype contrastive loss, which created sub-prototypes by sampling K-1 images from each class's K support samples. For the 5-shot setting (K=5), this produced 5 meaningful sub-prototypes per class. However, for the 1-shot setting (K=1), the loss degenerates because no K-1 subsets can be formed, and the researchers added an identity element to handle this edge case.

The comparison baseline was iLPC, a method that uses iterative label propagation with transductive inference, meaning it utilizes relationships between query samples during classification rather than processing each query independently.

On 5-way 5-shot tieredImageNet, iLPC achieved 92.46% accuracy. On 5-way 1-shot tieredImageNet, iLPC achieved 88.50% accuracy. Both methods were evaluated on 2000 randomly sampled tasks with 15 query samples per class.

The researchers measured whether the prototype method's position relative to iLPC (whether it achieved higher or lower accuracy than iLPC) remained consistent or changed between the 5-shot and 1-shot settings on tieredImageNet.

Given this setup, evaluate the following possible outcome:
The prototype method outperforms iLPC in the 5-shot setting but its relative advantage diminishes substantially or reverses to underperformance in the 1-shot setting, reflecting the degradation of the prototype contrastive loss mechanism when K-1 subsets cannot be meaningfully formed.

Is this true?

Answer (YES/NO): YES